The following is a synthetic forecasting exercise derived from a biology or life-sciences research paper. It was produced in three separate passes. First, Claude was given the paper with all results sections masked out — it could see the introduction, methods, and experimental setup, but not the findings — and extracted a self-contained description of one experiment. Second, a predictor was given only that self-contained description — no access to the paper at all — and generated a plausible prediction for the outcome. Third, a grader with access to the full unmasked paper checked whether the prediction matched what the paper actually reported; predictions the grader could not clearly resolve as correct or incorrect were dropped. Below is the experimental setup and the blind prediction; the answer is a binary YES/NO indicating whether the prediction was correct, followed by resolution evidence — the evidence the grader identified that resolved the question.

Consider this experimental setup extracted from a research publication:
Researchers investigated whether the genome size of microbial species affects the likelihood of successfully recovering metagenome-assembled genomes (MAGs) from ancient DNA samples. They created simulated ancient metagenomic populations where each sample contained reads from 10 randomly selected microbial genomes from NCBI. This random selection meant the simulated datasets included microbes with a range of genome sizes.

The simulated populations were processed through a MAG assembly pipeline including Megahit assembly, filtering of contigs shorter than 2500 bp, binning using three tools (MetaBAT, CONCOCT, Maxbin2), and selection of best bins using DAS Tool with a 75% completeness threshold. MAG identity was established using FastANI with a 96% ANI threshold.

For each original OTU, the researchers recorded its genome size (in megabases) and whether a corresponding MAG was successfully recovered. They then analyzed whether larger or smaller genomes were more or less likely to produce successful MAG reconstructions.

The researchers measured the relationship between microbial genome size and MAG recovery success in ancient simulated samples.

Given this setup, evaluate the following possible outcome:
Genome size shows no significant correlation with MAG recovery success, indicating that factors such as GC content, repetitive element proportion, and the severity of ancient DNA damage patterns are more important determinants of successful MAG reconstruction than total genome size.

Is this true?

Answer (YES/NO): NO